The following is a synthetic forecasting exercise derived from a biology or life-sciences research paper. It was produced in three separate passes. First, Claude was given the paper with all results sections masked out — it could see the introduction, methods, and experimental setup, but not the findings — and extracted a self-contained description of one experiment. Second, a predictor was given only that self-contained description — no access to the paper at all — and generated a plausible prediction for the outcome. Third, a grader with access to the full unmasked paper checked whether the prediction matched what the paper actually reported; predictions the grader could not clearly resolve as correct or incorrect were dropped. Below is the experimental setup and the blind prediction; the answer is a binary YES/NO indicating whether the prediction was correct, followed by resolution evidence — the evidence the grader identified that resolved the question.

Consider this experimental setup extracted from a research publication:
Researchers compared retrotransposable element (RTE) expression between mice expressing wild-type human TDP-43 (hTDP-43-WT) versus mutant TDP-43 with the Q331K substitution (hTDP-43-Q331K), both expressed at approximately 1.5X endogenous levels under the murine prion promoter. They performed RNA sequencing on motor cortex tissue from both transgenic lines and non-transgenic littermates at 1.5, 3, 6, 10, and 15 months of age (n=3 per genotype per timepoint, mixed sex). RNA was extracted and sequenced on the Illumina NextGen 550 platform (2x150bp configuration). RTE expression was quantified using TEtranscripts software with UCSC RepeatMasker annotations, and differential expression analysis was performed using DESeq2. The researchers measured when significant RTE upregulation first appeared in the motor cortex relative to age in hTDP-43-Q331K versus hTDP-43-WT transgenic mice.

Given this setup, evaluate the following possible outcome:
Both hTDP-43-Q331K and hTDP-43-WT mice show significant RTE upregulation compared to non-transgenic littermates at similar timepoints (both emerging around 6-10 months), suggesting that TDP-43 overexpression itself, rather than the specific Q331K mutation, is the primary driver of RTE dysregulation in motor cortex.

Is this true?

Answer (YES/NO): NO